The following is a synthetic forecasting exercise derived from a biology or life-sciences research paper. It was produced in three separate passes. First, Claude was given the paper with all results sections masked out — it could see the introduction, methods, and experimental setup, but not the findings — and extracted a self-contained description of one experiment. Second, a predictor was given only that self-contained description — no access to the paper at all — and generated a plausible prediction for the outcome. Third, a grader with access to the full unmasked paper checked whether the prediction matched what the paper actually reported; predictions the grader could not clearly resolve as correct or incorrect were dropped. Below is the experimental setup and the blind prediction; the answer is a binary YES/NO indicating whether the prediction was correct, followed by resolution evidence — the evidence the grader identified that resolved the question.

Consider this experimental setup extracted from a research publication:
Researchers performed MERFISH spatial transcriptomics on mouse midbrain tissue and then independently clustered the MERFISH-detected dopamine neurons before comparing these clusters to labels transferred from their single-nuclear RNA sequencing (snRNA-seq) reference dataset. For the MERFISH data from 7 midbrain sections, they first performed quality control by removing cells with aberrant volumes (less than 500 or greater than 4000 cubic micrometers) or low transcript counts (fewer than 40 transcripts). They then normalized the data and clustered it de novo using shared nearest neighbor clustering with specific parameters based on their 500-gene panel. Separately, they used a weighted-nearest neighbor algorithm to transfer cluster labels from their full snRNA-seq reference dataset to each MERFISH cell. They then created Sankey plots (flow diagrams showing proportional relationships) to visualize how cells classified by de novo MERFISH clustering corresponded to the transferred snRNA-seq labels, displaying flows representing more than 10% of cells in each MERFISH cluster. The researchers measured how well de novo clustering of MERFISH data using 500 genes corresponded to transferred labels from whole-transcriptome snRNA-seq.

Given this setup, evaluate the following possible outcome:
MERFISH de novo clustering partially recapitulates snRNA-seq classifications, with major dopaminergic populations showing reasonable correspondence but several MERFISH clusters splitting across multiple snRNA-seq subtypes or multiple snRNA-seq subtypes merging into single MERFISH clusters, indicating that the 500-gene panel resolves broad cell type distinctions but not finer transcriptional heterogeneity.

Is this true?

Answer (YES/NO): NO